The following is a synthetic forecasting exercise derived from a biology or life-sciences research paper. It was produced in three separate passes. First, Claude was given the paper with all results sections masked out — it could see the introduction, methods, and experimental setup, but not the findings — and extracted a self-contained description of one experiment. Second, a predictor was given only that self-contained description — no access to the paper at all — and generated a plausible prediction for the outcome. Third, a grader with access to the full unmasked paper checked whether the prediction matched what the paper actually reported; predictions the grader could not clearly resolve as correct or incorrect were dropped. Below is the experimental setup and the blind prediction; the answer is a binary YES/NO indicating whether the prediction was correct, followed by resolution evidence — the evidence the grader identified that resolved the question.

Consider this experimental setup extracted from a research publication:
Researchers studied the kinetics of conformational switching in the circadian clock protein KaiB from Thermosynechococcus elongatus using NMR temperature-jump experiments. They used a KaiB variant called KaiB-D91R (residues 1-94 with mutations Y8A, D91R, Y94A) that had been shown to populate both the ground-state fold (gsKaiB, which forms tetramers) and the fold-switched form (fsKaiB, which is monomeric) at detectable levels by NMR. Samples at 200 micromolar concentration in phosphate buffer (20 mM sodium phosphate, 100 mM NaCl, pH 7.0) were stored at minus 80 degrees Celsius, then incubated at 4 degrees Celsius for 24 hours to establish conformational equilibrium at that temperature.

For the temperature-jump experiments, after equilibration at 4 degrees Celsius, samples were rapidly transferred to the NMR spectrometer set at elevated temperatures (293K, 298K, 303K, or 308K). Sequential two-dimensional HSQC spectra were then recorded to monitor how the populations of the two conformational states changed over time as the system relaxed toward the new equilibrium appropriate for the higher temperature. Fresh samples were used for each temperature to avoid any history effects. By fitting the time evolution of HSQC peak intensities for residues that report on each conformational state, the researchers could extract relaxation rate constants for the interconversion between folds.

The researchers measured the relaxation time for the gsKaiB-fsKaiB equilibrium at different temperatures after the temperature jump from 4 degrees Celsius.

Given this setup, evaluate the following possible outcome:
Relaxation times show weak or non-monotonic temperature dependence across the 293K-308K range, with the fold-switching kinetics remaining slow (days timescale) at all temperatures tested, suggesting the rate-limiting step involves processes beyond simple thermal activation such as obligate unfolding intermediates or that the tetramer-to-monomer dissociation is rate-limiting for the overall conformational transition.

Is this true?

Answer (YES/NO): NO